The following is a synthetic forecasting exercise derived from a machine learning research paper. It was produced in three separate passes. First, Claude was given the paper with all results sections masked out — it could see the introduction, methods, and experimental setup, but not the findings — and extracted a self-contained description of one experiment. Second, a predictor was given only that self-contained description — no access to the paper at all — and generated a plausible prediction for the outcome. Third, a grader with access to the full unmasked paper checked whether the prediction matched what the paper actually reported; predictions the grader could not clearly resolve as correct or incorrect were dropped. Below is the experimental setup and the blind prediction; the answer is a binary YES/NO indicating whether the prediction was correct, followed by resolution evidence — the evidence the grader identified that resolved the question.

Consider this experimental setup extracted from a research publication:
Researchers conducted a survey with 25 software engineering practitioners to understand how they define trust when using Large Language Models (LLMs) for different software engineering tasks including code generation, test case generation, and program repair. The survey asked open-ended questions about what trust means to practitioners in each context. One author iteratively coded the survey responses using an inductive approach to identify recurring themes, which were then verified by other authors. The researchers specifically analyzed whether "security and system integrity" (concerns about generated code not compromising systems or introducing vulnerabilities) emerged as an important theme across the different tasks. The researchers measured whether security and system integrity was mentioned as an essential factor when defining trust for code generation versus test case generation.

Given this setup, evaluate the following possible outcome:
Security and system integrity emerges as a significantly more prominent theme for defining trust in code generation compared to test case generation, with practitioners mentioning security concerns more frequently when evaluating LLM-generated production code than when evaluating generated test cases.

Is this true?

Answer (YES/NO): YES